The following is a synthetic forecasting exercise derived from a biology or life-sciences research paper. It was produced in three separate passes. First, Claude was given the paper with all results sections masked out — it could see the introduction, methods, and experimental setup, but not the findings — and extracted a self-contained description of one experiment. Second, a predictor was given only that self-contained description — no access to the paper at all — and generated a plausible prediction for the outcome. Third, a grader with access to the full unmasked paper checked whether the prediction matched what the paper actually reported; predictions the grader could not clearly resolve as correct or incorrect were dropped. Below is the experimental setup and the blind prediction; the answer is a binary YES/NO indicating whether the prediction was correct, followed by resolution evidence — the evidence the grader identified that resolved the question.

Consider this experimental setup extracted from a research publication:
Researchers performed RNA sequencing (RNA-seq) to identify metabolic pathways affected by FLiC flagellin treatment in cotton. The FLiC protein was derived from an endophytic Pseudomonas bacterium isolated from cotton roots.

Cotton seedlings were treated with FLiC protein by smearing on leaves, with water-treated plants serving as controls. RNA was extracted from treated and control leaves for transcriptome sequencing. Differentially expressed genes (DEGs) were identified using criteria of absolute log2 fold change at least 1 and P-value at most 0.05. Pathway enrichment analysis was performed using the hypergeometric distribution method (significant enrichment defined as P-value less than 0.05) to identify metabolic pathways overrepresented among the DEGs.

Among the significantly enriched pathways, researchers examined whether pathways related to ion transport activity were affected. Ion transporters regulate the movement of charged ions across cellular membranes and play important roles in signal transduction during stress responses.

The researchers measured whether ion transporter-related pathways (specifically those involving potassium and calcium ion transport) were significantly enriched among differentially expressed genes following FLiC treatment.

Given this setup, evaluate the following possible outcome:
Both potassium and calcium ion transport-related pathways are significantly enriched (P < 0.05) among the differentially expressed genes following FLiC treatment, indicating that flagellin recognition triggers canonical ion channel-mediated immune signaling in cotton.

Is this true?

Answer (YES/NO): YES